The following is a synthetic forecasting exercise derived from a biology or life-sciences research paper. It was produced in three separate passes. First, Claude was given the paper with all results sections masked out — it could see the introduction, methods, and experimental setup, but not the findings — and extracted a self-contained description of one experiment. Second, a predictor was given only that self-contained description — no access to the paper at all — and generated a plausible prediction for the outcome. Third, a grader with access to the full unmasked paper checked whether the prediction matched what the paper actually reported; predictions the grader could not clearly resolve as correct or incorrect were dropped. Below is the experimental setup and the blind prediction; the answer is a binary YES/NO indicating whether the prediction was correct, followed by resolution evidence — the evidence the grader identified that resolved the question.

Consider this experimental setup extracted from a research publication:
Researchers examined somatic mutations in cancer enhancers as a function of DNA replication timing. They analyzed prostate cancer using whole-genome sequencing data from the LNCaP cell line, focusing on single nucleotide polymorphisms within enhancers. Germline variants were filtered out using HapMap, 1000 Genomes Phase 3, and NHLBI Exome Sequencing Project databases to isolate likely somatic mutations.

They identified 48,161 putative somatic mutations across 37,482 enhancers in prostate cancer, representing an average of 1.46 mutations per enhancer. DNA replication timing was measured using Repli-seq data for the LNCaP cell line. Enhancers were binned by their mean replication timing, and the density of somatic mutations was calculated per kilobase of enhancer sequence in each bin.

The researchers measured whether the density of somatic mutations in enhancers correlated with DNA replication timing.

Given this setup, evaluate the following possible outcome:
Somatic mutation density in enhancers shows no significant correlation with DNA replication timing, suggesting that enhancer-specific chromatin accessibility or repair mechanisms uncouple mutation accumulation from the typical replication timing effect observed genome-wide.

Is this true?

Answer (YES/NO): NO